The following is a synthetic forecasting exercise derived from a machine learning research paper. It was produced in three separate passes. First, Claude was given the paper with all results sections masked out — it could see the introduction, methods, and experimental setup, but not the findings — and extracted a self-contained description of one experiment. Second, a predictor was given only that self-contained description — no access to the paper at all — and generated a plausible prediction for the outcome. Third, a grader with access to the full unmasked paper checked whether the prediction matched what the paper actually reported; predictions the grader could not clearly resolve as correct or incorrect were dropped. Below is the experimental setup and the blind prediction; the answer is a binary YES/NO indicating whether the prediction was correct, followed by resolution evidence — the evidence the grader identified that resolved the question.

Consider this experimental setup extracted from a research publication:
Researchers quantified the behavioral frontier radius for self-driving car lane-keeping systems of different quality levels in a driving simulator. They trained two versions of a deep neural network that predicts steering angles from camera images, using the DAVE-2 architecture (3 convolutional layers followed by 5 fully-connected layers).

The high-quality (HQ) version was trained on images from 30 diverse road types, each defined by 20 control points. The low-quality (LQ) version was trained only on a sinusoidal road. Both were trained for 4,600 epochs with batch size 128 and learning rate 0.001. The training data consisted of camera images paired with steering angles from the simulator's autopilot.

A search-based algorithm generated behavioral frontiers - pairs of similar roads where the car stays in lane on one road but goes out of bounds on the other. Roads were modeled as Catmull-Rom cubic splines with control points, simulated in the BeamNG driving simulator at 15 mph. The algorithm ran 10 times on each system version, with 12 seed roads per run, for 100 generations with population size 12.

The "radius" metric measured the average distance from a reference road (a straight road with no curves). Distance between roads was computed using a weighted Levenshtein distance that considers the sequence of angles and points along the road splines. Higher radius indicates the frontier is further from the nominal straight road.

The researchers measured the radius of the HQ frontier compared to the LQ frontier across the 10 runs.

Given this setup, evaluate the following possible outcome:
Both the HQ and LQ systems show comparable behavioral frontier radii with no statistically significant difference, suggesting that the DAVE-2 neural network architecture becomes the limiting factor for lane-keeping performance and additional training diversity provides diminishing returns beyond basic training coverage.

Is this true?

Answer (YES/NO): NO